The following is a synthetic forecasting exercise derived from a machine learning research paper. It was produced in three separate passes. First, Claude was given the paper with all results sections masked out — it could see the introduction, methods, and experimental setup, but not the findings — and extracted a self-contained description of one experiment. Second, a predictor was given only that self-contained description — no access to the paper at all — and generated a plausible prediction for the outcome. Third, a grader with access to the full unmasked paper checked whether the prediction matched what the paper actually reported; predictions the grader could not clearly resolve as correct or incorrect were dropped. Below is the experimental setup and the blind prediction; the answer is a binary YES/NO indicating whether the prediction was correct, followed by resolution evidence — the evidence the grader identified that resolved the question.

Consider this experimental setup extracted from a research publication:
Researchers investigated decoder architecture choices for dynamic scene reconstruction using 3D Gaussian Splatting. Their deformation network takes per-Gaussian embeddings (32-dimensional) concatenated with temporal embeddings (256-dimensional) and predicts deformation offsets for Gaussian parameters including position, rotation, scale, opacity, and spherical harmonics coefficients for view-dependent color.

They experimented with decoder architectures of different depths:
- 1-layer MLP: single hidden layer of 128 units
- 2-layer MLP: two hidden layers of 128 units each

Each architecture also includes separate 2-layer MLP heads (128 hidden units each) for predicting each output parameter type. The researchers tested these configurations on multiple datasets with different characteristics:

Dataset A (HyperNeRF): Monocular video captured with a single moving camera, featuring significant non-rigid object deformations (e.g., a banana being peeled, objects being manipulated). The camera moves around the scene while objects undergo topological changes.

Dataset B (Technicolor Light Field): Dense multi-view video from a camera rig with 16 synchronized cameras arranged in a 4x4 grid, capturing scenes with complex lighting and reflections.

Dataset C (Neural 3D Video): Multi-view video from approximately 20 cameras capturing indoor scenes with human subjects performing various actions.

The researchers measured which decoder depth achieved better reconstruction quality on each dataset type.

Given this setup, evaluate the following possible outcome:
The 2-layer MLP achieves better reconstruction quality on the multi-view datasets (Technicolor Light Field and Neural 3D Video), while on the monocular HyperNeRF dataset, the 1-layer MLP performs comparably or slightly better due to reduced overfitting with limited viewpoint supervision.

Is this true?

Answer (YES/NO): NO